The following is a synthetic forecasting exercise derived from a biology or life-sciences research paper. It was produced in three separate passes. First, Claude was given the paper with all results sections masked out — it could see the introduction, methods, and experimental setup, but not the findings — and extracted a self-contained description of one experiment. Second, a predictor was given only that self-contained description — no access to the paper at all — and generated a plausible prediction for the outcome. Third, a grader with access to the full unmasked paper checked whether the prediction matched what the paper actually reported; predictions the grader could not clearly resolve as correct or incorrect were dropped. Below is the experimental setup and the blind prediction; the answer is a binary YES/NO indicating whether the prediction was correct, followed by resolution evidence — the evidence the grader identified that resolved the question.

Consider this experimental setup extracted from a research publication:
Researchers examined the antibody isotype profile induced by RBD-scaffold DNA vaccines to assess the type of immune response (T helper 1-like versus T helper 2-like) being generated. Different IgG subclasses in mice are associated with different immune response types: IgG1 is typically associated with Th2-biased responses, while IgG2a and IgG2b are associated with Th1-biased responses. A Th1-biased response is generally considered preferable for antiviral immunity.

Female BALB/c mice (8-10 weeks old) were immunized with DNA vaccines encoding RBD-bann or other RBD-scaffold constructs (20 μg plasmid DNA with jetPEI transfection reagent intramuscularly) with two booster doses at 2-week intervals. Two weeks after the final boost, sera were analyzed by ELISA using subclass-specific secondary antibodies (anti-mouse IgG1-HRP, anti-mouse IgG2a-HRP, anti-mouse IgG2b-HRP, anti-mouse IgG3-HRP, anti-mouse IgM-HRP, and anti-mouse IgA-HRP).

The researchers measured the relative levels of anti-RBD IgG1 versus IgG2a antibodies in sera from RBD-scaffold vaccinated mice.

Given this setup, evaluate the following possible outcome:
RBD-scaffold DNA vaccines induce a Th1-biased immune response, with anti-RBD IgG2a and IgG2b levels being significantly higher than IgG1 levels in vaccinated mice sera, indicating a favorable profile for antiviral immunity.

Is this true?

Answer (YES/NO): NO